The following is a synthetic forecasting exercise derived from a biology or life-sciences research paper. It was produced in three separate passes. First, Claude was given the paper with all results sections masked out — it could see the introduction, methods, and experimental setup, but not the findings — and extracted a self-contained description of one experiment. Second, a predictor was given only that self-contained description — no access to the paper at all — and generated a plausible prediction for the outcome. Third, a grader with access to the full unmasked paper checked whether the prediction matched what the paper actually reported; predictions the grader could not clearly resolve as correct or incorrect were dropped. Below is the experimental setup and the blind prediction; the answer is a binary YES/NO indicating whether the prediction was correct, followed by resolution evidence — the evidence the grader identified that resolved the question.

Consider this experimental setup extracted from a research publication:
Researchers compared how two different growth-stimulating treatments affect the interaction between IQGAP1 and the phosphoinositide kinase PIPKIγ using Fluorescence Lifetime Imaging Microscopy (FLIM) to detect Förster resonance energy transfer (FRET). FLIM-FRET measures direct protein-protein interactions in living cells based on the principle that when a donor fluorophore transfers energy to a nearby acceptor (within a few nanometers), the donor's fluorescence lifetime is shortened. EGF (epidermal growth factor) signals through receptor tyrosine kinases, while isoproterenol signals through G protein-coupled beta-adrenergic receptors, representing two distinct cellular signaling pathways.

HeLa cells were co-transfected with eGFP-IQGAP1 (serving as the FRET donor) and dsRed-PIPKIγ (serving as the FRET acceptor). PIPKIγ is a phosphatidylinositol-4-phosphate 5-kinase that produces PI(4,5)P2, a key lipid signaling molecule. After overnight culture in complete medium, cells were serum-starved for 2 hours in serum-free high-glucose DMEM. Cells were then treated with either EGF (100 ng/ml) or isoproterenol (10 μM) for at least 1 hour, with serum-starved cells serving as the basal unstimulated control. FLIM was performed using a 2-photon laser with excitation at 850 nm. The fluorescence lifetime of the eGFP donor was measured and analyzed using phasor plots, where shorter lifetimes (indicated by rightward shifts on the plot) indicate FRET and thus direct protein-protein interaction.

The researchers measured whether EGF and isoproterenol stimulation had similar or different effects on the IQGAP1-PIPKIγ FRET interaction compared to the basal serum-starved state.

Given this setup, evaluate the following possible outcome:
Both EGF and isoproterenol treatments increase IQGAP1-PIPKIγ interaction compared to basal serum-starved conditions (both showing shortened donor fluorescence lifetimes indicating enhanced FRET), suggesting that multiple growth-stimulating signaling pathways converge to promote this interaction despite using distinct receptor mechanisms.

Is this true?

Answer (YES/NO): NO